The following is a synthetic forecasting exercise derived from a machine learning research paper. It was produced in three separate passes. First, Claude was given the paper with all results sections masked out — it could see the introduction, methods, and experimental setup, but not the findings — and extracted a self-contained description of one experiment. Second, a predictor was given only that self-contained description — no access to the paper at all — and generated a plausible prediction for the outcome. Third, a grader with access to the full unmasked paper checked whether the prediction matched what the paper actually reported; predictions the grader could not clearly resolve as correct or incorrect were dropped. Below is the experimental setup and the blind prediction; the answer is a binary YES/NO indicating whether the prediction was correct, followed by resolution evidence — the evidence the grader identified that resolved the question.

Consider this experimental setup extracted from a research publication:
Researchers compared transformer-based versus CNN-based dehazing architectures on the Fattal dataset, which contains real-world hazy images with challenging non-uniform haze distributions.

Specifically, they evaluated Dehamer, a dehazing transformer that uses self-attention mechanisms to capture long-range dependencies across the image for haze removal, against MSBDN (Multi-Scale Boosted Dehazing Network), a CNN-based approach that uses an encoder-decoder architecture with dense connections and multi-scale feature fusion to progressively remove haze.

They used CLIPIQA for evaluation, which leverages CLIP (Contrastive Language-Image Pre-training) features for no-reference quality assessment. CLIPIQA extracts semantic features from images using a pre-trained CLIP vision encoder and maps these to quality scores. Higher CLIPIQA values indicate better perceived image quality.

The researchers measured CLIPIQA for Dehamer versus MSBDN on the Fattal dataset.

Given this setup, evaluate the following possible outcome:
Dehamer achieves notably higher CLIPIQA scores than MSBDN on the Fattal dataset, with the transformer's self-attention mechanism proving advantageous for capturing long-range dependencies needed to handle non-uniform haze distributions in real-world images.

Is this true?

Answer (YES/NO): NO